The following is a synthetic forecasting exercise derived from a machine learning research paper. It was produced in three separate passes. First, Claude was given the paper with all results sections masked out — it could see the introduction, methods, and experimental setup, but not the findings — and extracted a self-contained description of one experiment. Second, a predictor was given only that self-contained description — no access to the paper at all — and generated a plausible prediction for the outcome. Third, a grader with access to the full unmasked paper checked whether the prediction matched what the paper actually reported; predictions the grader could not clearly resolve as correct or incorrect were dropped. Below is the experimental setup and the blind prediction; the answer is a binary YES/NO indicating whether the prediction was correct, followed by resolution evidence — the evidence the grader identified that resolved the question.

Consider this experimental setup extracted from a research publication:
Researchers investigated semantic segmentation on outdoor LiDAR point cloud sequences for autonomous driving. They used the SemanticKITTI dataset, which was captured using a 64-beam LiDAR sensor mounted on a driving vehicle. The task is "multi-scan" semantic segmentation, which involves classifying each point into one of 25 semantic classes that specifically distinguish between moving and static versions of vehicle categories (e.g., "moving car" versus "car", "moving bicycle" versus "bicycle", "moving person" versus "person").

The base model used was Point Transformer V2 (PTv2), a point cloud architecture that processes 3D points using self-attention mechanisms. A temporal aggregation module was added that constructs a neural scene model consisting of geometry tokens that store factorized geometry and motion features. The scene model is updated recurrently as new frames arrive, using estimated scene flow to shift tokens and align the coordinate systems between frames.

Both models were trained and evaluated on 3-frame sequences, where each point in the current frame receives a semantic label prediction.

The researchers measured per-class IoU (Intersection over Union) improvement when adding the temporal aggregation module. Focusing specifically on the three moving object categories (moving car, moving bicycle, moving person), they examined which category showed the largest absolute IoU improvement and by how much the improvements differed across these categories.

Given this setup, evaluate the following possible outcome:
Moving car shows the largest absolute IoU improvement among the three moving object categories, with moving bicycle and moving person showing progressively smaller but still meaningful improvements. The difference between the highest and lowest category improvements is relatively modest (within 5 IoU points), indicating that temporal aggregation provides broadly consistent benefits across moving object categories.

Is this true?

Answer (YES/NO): NO